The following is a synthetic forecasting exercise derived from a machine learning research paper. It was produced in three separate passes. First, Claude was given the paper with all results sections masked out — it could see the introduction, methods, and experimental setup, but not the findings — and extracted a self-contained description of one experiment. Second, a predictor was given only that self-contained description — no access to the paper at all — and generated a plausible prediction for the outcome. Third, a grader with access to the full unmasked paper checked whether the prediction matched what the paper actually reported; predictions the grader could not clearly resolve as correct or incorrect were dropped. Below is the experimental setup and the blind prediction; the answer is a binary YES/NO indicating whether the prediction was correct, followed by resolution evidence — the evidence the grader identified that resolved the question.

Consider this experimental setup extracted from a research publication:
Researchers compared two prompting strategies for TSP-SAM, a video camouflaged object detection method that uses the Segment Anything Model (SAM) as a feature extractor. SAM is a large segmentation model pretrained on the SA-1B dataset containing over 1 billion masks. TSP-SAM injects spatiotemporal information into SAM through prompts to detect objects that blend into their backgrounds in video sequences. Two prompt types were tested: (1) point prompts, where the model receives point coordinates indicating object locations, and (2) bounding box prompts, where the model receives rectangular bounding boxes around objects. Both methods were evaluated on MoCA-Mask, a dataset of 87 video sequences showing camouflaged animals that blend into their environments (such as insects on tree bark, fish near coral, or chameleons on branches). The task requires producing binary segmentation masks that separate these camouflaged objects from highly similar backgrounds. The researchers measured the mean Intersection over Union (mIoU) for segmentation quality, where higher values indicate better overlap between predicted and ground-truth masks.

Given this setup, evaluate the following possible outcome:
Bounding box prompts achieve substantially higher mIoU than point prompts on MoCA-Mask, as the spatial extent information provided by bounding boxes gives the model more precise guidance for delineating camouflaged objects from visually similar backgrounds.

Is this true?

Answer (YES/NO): YES